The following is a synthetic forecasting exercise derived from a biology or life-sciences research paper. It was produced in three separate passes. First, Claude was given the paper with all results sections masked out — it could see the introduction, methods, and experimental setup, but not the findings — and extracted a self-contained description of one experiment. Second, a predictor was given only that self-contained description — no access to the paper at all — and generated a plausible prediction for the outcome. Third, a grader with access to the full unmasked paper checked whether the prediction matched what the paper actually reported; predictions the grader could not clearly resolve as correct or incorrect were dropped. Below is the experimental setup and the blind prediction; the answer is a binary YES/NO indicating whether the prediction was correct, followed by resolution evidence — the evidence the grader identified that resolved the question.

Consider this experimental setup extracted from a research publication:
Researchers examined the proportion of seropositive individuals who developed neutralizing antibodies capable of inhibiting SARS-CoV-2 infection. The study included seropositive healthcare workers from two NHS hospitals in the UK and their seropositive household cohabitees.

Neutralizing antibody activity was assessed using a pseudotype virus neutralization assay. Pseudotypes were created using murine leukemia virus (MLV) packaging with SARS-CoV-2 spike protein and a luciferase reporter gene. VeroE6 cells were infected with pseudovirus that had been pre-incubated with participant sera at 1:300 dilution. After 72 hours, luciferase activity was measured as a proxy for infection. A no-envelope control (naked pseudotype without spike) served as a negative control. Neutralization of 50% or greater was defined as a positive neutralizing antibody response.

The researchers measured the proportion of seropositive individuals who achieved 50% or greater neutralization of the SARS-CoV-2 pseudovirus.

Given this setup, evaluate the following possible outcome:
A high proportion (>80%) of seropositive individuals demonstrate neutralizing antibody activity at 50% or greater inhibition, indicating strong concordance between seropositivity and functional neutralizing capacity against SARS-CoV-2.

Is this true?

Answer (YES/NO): NO